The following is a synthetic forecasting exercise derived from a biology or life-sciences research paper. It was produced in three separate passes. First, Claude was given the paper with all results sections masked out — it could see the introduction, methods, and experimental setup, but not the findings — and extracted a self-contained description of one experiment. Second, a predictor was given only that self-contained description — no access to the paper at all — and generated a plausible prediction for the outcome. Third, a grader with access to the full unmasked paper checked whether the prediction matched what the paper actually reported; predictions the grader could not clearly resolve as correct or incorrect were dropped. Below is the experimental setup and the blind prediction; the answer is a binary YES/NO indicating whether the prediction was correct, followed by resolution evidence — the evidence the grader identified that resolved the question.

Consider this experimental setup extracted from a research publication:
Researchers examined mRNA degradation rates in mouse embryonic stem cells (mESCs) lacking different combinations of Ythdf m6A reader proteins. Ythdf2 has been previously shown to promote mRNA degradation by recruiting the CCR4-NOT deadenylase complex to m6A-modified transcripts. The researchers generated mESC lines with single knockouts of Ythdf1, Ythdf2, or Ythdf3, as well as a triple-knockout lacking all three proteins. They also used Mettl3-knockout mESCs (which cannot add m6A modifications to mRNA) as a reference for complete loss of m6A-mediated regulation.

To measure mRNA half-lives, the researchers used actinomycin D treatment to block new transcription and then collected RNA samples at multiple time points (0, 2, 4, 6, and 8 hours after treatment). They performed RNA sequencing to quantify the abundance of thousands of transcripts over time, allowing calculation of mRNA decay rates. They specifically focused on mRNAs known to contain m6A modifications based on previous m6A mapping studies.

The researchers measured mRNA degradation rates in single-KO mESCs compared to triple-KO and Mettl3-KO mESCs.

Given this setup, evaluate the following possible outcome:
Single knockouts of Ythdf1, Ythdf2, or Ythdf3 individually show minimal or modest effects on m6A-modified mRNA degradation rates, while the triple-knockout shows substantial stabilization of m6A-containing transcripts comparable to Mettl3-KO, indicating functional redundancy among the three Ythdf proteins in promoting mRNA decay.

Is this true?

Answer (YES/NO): YES